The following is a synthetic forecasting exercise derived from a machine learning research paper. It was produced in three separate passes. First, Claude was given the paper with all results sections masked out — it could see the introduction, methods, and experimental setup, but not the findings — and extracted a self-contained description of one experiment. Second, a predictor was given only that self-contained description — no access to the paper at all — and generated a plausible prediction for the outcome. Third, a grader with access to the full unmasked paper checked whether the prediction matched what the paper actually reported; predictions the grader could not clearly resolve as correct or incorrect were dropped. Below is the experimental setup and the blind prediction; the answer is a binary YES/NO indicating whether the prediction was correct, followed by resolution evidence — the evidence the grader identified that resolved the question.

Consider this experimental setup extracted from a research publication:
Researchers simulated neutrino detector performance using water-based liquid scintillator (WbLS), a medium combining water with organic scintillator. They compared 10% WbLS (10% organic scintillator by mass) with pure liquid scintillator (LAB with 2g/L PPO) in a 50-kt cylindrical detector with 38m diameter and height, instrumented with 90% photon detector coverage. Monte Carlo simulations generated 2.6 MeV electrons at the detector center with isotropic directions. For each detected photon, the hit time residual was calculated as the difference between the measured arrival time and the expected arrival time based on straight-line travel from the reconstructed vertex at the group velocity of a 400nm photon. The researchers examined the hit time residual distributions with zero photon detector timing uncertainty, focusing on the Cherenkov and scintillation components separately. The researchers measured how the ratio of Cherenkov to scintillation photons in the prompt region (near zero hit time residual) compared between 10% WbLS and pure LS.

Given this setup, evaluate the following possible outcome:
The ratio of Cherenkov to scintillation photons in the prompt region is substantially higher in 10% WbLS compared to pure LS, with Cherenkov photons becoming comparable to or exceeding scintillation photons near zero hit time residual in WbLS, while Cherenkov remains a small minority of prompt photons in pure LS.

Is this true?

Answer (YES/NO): NO